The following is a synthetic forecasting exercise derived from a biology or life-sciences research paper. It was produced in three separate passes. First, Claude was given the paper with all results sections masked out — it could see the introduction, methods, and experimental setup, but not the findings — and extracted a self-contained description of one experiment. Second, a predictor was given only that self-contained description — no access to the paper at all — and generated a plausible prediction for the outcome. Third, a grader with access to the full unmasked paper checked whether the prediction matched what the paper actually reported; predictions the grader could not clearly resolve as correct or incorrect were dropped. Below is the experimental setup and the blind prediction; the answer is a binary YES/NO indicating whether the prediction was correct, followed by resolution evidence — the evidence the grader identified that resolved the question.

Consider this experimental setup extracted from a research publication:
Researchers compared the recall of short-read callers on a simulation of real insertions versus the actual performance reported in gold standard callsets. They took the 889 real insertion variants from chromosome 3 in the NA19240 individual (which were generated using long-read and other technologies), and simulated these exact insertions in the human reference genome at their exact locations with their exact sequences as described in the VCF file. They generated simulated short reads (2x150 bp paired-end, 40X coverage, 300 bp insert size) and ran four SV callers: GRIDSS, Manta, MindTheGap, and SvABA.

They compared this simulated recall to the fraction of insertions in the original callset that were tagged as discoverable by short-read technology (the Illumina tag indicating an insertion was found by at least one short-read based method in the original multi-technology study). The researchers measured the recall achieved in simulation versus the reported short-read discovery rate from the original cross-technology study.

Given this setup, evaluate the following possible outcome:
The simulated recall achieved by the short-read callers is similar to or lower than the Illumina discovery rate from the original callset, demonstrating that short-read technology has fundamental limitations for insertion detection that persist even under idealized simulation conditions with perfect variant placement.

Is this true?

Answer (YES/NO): NO